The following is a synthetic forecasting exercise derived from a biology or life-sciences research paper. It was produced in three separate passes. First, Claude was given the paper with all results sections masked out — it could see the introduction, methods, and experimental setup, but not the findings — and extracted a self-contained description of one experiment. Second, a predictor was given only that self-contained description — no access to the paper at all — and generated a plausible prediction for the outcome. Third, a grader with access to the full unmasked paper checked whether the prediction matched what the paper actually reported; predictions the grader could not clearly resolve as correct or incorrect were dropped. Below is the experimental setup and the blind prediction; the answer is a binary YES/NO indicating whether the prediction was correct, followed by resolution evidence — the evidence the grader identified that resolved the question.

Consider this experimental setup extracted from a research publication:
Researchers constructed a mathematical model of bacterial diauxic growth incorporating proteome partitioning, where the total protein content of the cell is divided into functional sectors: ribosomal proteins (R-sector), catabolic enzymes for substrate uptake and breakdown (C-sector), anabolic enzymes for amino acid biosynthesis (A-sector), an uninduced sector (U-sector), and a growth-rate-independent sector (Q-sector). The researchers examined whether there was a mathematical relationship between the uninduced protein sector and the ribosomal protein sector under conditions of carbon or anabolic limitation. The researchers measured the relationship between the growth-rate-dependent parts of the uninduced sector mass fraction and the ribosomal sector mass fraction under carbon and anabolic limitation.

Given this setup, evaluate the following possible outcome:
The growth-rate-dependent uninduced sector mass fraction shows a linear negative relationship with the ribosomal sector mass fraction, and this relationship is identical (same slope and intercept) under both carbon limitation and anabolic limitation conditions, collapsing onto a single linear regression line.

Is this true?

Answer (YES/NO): NO